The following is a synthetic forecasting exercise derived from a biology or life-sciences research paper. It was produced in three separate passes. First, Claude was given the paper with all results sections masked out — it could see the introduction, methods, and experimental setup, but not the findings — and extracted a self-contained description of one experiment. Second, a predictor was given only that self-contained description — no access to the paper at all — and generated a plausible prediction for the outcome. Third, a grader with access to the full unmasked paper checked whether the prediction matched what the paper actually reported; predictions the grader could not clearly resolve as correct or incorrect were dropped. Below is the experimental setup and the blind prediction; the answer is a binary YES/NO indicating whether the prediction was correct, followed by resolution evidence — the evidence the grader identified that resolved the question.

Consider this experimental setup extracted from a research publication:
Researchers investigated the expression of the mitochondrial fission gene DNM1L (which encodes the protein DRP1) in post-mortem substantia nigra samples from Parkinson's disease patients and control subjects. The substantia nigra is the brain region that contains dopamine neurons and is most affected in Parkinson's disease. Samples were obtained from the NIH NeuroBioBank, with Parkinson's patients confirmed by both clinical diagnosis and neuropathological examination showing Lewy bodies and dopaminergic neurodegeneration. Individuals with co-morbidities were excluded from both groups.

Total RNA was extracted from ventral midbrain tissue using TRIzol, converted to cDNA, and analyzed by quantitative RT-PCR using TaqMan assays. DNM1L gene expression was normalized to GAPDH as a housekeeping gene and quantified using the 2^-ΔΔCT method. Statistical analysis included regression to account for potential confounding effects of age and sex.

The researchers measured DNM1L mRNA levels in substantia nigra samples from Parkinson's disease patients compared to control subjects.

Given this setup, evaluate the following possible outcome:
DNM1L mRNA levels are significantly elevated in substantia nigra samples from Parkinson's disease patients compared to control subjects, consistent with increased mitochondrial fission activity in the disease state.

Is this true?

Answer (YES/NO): YES